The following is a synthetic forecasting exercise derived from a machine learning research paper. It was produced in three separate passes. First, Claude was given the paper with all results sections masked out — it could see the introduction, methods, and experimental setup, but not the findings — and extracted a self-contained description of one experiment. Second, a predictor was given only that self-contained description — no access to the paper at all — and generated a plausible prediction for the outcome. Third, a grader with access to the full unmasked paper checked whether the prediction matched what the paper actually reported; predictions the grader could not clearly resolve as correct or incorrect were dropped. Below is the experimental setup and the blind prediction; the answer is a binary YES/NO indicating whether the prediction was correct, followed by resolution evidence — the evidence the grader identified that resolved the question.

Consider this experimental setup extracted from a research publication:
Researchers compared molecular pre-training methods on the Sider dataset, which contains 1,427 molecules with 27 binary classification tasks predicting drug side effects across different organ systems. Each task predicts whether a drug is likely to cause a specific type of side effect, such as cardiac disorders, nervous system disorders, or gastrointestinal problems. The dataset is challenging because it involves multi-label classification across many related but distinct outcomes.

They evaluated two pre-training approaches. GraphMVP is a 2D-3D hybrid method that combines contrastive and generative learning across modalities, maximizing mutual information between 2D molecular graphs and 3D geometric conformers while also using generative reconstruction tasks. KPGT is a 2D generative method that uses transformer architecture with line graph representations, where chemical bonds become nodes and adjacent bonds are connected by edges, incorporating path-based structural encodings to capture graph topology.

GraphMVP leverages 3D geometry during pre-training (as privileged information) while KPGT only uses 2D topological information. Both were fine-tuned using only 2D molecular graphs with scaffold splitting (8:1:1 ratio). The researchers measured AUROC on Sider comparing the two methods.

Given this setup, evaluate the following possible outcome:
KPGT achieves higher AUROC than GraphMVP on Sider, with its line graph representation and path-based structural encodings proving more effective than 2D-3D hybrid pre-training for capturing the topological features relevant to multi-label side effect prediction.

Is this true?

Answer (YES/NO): YES